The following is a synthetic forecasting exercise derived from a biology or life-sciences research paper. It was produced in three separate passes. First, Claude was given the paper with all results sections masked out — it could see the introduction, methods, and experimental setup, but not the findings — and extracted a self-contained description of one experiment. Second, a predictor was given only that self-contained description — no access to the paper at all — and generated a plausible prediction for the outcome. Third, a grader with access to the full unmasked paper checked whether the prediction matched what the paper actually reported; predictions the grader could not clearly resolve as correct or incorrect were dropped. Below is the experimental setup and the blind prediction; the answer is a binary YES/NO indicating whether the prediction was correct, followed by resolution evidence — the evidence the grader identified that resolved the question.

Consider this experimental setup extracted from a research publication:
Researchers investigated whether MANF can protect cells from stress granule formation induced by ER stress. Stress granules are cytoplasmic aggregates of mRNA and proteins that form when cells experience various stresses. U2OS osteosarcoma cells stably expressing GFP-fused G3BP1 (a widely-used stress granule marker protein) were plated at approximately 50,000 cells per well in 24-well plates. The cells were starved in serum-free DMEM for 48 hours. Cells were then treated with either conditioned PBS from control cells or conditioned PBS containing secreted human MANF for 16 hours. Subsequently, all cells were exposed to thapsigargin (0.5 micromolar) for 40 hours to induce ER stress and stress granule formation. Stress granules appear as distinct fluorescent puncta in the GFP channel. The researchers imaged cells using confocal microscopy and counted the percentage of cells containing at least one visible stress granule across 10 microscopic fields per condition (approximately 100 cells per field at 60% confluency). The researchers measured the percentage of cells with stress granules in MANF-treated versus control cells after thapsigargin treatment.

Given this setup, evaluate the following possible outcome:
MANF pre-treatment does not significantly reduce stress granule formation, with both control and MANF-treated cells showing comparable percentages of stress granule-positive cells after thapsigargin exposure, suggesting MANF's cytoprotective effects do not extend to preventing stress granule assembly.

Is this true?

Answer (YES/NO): NO